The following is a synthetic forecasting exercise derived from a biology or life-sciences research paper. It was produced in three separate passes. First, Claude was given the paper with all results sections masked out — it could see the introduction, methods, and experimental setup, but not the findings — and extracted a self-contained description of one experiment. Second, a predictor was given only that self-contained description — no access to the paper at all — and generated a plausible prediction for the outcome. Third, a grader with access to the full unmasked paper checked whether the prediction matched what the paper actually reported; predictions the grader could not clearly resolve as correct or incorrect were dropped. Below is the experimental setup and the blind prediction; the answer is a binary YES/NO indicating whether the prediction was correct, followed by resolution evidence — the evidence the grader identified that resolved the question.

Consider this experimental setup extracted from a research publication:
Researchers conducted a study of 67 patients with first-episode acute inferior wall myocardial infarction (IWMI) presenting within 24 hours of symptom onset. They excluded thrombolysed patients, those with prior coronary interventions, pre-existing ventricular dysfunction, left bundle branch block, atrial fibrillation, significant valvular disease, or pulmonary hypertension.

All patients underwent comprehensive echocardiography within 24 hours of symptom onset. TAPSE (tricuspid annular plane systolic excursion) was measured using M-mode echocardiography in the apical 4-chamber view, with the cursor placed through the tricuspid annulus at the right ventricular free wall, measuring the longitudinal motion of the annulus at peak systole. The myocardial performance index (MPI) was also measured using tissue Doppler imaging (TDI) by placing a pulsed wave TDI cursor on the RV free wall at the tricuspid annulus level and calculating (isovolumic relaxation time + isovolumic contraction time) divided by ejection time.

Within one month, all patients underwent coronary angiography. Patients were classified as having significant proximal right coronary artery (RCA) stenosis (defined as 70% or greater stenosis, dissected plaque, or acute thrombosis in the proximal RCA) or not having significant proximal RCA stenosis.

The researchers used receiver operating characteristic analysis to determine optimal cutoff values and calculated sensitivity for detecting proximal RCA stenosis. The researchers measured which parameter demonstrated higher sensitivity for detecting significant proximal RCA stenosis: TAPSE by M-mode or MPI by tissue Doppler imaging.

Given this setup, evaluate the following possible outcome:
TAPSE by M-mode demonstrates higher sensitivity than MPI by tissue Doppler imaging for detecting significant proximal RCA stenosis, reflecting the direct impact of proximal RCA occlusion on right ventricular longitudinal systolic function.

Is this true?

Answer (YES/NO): YES